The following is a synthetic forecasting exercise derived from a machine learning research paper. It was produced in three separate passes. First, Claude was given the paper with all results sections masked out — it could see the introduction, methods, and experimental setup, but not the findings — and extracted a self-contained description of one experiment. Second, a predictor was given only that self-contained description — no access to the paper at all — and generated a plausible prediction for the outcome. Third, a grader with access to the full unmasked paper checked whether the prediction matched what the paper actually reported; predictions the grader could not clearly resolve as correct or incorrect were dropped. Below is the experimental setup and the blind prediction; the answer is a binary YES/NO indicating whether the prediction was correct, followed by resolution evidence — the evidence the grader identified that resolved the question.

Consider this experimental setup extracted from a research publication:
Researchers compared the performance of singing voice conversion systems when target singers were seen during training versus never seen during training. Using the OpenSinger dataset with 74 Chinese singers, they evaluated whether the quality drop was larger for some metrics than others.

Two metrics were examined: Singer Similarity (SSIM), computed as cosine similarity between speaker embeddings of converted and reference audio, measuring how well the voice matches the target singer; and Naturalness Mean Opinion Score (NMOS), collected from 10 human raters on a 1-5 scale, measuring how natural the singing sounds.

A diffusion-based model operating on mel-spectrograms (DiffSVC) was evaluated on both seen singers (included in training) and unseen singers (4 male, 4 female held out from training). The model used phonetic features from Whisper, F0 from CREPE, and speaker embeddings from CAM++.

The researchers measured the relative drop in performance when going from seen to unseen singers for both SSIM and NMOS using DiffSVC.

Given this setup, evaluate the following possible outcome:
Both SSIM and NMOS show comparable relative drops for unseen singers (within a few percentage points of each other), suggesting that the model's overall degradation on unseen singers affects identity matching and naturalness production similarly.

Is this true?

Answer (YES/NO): NO